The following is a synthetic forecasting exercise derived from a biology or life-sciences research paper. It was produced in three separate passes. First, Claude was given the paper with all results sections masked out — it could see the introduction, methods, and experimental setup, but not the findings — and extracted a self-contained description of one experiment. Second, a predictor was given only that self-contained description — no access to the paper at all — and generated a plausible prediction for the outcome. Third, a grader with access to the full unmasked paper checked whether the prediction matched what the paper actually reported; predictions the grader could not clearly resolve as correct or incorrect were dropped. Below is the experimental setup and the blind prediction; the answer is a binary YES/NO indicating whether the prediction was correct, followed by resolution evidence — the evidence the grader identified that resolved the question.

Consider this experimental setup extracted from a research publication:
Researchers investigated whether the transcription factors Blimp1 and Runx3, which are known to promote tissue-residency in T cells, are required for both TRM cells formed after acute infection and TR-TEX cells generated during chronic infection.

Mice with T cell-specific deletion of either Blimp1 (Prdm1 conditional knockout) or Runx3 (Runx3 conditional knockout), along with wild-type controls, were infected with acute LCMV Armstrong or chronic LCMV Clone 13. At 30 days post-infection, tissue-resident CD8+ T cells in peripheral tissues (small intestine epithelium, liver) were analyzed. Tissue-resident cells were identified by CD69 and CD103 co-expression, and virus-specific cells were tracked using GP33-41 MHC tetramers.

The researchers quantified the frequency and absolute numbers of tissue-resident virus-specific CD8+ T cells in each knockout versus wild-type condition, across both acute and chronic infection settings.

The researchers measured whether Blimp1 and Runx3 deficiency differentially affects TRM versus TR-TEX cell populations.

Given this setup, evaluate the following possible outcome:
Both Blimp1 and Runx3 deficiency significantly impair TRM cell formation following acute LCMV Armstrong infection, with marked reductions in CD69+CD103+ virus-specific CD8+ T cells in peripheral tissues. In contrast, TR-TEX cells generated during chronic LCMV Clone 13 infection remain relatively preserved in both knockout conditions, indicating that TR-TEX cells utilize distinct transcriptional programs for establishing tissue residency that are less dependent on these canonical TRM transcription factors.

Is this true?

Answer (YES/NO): NO